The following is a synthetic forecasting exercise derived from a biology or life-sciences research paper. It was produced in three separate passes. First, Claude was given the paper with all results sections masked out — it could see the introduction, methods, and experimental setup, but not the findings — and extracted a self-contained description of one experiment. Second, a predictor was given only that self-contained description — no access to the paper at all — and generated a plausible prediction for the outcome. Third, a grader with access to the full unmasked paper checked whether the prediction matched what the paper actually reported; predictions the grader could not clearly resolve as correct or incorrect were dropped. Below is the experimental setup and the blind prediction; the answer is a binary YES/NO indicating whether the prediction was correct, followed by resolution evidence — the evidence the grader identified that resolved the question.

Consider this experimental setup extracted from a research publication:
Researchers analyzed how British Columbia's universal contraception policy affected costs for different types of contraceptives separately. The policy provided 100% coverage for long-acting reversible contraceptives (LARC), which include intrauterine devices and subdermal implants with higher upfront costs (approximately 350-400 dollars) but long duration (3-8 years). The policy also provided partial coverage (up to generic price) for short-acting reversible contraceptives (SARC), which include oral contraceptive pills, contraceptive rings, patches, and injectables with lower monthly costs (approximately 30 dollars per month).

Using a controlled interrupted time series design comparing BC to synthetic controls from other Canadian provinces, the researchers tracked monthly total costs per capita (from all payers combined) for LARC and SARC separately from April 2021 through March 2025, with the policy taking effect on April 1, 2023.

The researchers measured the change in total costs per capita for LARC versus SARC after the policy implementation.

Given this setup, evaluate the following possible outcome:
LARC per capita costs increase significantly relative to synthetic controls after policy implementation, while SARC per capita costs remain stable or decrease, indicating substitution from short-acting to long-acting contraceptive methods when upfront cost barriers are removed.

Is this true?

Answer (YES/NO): YES